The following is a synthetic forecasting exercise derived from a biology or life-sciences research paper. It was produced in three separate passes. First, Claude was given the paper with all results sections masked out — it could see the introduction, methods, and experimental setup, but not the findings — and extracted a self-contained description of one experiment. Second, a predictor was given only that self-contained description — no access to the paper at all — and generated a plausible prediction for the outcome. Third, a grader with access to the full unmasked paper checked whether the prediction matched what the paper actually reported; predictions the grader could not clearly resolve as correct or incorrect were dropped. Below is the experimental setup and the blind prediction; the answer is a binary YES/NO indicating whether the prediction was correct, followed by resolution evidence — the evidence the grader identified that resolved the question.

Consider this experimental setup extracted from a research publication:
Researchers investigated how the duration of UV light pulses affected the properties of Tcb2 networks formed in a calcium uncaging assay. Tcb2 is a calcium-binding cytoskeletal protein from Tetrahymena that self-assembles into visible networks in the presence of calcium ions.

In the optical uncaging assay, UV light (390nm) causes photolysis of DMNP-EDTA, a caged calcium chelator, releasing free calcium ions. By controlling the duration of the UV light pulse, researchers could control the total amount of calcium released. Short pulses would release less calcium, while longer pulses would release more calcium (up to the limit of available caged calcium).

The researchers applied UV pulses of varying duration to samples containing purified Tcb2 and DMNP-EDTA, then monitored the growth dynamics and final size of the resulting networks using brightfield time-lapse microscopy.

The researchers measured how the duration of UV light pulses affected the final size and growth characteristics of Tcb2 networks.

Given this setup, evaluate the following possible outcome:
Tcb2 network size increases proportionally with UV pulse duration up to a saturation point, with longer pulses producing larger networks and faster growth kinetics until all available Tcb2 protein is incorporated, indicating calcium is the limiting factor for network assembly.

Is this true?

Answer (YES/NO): NO